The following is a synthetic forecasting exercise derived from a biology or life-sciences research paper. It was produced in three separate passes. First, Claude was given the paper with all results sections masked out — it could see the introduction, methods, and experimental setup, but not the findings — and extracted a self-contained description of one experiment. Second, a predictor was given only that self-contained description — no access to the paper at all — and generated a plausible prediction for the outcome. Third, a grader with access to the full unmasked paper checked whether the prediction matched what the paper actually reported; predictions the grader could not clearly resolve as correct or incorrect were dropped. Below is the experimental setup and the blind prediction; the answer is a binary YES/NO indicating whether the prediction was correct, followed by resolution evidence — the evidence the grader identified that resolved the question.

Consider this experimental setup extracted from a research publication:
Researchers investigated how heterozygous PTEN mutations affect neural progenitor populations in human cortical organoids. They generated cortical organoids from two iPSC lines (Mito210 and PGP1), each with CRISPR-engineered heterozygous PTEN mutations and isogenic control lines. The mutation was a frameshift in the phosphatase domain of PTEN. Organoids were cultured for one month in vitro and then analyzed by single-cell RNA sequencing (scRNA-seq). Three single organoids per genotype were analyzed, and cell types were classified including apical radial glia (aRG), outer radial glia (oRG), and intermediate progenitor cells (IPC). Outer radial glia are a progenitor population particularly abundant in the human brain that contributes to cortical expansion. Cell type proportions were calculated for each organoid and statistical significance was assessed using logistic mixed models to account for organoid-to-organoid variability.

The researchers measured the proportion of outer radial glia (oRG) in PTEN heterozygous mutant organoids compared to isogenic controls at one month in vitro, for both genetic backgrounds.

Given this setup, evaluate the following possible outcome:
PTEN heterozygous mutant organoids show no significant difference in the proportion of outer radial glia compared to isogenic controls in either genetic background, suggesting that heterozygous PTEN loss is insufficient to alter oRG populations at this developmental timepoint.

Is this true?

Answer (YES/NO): YES